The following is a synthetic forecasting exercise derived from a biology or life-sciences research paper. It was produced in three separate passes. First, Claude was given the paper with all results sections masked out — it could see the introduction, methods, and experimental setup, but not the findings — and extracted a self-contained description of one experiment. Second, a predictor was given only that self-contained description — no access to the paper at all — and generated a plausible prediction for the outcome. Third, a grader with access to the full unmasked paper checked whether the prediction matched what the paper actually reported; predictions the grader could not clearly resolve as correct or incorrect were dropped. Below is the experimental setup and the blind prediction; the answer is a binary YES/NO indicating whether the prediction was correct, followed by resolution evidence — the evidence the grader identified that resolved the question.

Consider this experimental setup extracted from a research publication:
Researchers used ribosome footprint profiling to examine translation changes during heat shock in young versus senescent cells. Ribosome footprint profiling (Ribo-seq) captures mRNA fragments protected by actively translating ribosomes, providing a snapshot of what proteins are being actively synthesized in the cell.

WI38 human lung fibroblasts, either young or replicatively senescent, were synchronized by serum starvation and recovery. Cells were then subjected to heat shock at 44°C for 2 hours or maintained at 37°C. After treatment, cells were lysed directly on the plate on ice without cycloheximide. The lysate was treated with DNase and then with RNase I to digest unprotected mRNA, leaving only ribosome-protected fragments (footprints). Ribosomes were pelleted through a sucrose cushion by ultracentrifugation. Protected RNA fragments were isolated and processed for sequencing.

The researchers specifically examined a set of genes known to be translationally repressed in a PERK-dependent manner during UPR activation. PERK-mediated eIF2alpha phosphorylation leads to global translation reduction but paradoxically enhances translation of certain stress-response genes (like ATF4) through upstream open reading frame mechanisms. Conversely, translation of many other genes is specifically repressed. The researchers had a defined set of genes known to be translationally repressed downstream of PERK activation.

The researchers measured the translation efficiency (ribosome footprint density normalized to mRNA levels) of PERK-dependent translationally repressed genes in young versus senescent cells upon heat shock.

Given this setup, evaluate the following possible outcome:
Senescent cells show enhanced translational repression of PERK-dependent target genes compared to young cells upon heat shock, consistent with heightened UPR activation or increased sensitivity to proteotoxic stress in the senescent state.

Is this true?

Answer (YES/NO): YES